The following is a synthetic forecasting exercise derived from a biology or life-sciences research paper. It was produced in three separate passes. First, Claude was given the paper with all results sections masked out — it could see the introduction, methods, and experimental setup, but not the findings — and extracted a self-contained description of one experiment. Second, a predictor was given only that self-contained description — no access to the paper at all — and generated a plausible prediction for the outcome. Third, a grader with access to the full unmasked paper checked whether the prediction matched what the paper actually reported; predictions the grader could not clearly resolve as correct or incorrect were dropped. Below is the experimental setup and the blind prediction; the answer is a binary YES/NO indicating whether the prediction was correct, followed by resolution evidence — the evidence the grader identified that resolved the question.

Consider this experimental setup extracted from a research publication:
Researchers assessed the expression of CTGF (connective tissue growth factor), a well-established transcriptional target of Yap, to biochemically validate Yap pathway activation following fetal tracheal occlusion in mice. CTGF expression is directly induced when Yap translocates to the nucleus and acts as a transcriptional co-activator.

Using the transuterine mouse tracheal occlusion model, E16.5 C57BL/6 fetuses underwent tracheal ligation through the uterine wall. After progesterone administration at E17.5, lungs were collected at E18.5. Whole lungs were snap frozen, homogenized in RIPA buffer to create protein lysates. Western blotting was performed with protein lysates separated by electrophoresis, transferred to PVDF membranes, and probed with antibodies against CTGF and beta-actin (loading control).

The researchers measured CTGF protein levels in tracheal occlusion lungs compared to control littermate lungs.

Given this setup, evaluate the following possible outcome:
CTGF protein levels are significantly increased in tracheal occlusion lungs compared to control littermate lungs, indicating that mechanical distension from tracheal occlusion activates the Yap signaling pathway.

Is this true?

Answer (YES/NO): YES